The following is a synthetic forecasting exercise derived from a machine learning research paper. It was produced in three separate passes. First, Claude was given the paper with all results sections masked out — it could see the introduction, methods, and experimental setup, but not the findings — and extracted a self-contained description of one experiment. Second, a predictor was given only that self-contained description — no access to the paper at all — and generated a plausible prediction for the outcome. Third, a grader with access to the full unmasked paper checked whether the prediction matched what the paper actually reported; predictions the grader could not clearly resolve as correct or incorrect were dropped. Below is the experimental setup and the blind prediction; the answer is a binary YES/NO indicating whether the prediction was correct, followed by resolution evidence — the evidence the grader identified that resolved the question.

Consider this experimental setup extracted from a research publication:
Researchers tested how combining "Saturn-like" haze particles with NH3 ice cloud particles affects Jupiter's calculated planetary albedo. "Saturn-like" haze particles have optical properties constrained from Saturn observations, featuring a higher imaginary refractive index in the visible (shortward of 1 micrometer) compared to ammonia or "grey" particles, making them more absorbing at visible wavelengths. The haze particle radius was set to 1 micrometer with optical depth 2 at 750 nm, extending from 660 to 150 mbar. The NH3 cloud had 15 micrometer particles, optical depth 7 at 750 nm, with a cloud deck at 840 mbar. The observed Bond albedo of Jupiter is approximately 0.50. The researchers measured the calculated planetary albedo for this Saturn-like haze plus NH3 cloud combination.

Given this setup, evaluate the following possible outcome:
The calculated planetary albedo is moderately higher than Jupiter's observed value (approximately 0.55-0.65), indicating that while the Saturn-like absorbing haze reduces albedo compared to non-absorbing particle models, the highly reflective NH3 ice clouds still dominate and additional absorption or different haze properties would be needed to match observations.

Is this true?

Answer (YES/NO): NO